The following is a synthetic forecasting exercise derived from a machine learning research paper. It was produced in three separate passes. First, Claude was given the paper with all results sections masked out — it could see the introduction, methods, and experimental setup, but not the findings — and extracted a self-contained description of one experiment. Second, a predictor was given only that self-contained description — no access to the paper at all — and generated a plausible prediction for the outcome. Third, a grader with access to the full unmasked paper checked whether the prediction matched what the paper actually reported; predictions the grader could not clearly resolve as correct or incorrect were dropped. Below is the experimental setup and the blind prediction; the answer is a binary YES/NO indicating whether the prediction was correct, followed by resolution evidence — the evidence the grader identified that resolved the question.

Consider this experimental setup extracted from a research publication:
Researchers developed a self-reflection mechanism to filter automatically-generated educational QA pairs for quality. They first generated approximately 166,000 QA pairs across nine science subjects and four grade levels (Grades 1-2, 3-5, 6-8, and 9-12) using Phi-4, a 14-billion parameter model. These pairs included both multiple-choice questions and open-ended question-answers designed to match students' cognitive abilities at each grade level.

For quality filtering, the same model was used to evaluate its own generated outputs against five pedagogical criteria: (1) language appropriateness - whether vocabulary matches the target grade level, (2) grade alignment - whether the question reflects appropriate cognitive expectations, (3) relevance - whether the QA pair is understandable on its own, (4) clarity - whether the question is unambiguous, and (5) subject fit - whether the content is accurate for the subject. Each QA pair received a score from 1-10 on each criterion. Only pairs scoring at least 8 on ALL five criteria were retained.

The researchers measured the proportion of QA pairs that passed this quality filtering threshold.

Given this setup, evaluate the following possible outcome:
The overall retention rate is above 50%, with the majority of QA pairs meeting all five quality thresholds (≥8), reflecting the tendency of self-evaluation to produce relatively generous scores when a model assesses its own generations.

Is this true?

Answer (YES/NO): NO